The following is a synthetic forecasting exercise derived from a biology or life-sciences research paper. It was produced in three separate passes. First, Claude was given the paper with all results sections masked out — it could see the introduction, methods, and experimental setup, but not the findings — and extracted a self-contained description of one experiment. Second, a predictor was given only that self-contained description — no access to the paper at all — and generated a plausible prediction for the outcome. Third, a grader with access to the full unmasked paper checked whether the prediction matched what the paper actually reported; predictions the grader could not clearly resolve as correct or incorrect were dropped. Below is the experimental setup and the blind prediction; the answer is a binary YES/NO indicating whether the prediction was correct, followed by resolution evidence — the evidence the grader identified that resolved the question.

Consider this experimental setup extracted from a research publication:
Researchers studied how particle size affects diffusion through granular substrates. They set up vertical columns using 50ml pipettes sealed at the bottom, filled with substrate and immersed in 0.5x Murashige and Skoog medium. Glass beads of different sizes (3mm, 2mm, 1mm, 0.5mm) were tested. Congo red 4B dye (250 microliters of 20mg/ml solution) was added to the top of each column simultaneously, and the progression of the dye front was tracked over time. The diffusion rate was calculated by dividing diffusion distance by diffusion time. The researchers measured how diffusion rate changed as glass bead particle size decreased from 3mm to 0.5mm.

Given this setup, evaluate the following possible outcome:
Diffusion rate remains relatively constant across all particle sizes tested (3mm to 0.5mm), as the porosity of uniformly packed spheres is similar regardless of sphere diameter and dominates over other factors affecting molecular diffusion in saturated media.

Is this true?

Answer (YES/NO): NO